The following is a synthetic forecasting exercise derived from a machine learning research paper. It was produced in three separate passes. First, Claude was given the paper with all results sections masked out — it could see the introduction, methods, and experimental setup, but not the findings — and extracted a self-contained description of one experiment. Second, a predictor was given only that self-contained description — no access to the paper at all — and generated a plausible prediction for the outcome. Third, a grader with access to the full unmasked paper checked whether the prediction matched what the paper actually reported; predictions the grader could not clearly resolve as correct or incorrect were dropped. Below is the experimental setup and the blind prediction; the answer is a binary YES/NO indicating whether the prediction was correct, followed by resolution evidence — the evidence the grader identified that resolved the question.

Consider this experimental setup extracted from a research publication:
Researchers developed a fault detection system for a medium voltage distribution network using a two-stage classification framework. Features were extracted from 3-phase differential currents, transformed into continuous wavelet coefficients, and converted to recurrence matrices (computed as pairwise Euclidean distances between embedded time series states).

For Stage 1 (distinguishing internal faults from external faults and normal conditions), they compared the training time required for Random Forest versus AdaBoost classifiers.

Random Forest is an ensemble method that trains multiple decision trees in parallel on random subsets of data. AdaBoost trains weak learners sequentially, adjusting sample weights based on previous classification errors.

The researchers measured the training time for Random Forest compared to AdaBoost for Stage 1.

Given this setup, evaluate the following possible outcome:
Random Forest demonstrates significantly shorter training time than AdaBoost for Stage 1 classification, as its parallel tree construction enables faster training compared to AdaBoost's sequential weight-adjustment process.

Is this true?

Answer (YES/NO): NO